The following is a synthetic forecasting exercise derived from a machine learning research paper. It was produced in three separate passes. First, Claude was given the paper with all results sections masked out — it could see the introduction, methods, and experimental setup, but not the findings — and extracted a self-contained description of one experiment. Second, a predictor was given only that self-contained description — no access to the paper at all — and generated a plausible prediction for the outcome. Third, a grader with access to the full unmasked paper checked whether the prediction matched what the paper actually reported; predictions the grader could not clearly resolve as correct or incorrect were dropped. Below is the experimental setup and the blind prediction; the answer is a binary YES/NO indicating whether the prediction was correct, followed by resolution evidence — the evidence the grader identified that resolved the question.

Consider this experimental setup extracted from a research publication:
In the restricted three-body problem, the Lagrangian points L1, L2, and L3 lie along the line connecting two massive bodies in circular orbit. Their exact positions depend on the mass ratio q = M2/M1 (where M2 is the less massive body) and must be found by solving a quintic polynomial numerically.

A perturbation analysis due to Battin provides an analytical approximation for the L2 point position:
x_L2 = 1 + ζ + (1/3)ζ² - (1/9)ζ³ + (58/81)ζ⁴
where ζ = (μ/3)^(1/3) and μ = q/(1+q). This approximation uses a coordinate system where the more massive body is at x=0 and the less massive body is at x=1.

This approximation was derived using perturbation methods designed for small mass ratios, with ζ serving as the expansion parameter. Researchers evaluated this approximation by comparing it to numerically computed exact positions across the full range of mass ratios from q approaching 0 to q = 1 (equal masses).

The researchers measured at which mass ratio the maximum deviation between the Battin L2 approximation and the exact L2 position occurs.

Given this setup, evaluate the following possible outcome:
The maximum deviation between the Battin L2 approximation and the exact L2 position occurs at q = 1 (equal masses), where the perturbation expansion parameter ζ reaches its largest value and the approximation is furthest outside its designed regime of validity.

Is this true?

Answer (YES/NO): NO